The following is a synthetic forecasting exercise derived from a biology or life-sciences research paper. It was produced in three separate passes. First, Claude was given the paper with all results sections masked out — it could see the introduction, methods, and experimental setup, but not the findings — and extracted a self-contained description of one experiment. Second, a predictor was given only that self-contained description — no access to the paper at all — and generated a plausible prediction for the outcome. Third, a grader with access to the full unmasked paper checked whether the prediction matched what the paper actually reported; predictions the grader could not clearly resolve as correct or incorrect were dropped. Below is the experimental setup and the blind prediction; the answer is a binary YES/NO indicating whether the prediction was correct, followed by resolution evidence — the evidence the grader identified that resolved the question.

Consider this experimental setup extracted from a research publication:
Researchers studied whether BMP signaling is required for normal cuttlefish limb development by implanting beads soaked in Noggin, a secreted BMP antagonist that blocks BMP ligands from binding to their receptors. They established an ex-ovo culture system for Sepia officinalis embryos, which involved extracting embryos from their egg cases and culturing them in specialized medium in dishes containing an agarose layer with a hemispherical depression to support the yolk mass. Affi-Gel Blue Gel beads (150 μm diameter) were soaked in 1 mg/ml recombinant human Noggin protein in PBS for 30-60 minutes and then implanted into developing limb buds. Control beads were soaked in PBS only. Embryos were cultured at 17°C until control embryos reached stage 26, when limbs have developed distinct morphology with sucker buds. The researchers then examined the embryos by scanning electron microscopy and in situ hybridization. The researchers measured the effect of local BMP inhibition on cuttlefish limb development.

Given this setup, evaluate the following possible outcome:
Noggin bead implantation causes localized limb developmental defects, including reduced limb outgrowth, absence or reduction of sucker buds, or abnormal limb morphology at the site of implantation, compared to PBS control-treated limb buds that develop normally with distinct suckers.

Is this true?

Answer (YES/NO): NO